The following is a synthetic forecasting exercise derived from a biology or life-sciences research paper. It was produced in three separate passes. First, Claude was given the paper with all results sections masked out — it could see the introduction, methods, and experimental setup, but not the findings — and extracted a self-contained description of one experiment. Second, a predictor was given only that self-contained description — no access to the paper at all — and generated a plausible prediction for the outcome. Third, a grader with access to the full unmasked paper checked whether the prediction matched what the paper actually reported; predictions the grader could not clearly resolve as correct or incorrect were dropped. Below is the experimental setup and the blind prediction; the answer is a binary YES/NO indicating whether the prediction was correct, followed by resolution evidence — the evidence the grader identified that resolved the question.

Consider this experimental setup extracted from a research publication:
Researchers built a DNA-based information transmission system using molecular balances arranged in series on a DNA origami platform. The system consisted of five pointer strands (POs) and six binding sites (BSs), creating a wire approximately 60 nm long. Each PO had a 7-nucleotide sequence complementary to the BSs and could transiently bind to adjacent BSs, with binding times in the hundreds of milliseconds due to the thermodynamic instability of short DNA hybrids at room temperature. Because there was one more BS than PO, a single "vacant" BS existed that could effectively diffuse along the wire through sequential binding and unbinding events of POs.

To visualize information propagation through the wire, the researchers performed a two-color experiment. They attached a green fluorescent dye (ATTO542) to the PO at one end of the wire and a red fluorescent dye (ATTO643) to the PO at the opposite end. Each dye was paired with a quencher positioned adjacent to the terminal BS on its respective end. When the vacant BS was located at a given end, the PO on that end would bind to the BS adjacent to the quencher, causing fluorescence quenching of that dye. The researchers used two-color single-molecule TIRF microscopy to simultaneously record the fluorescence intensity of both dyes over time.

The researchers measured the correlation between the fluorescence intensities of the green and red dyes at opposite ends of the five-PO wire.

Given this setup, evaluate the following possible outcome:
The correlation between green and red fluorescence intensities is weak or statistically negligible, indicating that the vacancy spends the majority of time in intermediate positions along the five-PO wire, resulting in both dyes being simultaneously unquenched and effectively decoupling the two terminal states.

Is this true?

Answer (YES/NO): NO